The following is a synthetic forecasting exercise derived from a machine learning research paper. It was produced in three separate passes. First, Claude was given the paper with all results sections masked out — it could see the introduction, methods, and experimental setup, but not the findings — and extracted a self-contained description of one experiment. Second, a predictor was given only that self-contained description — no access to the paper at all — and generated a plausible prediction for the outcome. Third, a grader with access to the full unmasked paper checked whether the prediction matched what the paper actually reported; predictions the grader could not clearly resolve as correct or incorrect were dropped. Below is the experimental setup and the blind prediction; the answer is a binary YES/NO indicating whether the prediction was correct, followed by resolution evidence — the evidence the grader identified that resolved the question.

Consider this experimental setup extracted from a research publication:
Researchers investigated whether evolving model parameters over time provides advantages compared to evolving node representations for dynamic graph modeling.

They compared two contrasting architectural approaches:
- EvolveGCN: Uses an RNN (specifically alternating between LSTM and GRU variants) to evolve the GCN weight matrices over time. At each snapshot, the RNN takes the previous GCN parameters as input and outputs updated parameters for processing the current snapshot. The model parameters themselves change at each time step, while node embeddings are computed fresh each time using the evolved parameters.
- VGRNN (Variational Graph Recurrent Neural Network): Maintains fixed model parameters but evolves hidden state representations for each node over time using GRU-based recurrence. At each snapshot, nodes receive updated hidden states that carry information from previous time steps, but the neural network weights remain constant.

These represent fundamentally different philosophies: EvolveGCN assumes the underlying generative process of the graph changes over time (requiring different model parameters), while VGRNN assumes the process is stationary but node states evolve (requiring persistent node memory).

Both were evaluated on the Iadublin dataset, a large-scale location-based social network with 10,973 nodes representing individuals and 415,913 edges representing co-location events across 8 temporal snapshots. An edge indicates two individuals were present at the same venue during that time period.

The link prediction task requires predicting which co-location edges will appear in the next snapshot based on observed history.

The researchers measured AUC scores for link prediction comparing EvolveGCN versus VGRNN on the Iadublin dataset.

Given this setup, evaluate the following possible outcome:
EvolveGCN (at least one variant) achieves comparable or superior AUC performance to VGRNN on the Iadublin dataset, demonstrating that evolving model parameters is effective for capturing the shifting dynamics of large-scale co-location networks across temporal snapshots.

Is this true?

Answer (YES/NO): YES